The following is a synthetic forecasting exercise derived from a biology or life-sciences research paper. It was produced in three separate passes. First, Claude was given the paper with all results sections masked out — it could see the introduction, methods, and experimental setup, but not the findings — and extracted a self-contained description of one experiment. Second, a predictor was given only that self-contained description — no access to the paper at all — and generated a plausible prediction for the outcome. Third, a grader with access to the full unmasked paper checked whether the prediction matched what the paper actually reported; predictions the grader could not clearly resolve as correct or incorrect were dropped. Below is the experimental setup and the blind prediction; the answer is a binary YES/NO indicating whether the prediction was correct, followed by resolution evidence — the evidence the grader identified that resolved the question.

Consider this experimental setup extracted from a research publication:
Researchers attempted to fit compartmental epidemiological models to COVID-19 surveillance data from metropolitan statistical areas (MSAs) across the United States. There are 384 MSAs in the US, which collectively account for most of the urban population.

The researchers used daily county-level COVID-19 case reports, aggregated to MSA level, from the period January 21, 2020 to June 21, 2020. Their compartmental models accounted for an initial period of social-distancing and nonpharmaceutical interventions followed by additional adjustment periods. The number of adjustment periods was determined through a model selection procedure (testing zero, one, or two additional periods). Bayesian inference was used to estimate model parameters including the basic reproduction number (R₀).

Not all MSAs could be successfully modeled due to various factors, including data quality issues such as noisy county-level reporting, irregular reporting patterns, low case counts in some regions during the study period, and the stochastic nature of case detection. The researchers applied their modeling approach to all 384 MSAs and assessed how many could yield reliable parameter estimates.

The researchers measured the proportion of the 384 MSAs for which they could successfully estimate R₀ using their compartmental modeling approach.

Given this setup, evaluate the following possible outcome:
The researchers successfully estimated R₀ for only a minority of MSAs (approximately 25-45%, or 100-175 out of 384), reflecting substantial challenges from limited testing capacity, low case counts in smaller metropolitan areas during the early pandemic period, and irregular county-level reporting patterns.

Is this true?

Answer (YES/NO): NO